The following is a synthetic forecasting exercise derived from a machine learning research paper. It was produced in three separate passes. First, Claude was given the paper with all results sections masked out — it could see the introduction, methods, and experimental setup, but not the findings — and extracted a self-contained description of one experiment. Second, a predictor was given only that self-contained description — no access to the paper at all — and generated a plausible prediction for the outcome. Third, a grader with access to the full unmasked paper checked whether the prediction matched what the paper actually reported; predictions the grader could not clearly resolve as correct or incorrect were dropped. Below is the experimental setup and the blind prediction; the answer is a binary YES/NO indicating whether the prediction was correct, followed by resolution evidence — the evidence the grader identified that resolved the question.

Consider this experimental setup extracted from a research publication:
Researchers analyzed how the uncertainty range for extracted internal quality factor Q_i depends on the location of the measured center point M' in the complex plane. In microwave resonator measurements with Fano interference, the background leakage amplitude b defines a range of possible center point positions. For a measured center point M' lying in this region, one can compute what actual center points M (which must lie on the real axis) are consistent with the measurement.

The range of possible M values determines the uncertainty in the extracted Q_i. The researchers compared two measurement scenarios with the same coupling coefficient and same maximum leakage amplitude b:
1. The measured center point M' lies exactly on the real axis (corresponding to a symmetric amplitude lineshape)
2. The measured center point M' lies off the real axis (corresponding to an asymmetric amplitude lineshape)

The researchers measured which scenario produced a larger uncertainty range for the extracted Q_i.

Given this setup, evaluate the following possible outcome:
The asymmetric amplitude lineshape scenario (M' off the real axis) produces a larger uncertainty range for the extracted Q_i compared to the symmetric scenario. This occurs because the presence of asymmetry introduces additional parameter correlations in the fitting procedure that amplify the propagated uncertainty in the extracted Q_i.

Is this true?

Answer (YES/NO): NO